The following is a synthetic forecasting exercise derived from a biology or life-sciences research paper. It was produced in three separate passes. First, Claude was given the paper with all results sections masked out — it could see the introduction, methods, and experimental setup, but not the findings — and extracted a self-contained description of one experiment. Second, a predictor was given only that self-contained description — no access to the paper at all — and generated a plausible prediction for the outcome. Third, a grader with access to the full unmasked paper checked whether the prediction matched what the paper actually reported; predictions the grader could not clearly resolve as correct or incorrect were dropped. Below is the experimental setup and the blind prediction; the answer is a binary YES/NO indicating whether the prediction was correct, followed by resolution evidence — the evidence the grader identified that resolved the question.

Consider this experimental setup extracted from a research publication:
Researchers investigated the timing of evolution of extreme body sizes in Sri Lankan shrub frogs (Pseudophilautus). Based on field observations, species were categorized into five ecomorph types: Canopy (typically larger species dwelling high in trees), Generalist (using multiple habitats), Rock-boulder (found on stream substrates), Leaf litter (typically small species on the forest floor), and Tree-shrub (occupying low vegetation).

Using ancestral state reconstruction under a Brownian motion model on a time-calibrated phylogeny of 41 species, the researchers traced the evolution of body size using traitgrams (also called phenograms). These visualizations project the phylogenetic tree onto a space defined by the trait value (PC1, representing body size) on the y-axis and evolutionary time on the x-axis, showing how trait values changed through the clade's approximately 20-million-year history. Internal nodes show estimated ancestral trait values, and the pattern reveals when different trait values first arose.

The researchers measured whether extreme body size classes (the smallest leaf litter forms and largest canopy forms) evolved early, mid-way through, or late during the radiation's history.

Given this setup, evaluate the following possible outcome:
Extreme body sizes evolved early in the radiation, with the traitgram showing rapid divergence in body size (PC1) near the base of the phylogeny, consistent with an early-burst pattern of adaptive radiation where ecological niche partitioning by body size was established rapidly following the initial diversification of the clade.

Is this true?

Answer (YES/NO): NO